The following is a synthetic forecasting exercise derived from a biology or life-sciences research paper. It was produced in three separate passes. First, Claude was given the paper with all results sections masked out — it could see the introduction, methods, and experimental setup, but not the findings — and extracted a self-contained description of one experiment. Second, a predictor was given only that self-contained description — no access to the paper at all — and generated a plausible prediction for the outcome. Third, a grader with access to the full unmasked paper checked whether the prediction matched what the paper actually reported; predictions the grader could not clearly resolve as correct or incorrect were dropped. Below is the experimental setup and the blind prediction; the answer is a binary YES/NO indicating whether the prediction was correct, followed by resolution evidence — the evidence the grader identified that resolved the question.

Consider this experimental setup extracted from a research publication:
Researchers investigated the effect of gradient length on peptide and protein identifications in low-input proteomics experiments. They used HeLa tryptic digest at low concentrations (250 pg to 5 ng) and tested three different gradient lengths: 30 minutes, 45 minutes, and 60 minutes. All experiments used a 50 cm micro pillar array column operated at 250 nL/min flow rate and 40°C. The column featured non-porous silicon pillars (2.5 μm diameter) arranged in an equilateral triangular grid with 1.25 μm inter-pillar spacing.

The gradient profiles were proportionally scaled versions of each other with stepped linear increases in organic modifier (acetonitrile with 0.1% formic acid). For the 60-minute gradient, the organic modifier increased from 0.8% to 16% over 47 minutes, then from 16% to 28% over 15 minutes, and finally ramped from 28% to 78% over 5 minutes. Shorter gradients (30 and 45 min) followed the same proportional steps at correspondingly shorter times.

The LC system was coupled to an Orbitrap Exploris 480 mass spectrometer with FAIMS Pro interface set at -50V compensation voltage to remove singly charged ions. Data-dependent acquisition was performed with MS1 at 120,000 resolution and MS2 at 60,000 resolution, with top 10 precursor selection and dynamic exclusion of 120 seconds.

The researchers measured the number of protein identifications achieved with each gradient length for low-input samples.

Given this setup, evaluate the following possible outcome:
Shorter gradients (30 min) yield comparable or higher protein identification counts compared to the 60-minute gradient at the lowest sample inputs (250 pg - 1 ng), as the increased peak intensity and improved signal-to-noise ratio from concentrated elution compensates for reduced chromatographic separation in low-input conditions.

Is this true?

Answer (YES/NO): NO